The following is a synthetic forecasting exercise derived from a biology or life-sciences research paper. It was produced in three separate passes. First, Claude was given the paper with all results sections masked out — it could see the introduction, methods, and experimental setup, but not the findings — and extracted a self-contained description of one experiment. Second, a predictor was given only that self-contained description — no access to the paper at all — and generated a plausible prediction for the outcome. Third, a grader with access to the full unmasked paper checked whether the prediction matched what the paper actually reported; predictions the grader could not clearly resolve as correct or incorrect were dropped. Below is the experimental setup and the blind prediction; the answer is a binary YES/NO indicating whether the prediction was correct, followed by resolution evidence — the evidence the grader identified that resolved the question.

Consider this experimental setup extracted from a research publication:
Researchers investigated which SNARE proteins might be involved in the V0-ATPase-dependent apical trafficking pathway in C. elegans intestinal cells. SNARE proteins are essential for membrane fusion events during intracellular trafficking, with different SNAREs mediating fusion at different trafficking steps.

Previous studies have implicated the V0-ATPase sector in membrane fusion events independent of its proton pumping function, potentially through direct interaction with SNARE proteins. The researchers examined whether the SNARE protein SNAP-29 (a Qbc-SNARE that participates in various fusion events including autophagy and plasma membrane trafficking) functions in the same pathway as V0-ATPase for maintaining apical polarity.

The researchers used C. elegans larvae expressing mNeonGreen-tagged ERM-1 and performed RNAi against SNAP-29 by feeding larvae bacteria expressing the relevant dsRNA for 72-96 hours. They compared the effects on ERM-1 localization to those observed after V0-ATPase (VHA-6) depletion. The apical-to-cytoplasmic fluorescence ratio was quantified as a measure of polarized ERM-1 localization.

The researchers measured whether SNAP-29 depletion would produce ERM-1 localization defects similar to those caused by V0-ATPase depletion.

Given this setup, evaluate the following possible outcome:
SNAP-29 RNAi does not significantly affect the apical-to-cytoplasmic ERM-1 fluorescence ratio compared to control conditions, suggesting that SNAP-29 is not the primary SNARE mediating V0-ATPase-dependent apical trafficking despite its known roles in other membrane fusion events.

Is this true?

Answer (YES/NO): NO